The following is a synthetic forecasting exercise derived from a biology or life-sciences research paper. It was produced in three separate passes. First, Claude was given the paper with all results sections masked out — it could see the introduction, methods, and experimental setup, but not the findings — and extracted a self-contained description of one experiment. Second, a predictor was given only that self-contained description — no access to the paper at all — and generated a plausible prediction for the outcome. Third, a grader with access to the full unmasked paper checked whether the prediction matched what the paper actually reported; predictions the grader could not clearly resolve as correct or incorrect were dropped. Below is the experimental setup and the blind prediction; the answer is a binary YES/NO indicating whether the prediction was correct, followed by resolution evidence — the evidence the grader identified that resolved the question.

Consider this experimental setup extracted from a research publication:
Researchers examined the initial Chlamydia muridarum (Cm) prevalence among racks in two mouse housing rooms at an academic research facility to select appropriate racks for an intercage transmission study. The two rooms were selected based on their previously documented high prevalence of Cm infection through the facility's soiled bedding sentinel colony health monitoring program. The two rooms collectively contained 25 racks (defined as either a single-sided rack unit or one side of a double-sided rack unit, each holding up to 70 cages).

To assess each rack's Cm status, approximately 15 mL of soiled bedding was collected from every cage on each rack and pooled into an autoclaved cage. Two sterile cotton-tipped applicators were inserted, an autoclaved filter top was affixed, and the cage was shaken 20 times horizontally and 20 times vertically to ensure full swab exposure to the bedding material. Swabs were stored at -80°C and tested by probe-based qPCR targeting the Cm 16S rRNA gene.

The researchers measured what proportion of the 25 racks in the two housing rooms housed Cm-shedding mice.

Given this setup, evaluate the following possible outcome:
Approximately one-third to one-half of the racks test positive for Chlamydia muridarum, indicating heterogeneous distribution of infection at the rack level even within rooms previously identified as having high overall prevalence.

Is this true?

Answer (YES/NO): NO